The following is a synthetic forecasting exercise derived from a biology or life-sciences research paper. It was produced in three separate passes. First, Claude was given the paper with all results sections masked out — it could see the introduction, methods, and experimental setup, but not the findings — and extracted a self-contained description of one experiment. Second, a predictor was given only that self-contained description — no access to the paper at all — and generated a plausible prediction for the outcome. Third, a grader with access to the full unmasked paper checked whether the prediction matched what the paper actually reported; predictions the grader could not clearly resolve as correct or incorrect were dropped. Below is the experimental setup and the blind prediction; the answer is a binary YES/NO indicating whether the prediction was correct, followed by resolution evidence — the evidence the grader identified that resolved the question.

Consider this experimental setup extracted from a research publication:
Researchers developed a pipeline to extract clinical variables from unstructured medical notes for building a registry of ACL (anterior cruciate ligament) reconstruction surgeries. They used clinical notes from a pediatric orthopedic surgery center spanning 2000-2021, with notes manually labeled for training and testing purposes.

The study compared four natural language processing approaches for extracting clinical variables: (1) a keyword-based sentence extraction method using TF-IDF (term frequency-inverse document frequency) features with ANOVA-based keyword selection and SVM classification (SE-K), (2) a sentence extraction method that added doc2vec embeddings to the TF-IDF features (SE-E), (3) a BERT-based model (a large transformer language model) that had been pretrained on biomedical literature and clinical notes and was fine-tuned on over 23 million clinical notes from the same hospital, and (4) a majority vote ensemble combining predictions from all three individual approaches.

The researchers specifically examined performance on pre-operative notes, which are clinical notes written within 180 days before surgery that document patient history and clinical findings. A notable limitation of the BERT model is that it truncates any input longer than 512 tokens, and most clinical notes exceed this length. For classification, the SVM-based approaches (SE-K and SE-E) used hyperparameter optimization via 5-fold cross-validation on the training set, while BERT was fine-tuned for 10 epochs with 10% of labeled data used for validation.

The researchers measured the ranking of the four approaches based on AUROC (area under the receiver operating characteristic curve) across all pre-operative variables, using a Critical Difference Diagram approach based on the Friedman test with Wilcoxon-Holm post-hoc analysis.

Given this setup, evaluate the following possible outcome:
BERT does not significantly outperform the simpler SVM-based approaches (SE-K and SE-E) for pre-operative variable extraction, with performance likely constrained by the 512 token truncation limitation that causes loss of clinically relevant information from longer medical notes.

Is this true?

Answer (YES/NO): YES